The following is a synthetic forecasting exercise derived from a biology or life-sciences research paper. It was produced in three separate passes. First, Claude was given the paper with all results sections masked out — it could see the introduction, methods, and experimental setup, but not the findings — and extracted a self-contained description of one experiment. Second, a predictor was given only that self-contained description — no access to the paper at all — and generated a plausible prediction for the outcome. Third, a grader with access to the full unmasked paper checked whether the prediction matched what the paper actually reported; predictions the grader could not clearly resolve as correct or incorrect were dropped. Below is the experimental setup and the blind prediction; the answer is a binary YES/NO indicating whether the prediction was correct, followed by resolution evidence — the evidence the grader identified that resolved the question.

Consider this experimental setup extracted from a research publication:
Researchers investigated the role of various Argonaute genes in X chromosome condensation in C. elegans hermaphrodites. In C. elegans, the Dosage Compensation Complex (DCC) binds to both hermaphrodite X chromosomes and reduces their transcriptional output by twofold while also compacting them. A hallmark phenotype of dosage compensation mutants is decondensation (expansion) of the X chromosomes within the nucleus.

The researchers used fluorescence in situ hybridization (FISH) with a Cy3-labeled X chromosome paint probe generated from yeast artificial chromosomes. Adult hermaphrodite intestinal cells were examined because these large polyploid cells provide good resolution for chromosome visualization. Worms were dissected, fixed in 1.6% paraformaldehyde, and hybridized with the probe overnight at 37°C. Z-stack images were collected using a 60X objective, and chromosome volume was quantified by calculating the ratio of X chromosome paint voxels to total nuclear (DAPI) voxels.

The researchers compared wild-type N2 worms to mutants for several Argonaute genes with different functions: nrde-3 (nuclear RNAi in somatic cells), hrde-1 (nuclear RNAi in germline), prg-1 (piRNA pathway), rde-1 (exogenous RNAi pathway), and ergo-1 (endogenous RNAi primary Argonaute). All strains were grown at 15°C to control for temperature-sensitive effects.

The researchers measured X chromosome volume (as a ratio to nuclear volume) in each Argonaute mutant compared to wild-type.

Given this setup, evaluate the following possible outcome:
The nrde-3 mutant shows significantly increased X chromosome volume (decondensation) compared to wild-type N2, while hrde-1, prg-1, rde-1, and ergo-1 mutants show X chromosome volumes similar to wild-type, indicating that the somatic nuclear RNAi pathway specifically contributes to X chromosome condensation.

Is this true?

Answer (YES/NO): NO